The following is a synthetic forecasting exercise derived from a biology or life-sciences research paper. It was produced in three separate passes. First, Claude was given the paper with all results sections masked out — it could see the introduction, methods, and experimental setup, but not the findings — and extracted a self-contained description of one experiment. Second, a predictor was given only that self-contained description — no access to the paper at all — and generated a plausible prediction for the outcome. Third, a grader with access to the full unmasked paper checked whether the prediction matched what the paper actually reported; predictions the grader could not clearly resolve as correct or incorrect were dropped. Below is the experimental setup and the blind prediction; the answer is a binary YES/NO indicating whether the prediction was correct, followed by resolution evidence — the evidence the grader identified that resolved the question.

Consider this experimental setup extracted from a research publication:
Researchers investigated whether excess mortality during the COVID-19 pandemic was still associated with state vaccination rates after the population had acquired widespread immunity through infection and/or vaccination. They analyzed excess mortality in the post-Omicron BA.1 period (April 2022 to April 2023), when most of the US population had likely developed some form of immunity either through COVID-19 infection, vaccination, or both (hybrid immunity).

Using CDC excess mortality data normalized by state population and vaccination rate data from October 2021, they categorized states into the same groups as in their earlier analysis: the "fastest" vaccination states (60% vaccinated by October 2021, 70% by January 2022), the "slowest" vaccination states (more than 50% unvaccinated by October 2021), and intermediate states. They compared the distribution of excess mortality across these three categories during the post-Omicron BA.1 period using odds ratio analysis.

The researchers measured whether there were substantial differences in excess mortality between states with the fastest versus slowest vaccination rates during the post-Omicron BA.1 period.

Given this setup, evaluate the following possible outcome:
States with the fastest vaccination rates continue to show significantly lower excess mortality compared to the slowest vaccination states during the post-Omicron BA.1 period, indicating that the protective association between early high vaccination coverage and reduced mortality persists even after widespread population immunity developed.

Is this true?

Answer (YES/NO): NO